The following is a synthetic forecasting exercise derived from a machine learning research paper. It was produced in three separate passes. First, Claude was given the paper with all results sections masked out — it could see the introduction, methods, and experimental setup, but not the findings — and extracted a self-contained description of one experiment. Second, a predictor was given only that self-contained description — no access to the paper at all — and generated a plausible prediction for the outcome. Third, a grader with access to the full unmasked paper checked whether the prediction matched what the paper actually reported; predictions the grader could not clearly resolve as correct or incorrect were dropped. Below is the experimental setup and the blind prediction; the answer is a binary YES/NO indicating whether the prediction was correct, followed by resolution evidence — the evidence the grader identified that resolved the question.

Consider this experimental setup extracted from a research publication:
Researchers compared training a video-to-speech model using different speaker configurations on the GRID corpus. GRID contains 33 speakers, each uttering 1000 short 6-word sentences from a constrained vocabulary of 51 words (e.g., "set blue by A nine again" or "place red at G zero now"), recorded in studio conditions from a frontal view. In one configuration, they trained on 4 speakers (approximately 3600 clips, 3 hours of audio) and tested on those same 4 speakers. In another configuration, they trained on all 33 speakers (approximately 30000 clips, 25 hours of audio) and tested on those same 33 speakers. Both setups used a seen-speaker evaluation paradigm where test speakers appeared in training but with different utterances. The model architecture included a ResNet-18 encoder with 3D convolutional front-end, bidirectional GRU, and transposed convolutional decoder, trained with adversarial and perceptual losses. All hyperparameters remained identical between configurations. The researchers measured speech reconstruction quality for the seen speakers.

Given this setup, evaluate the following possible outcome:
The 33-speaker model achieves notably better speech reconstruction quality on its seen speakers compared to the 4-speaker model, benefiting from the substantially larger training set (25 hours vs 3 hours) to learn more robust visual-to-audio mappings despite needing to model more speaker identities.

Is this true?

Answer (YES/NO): NO